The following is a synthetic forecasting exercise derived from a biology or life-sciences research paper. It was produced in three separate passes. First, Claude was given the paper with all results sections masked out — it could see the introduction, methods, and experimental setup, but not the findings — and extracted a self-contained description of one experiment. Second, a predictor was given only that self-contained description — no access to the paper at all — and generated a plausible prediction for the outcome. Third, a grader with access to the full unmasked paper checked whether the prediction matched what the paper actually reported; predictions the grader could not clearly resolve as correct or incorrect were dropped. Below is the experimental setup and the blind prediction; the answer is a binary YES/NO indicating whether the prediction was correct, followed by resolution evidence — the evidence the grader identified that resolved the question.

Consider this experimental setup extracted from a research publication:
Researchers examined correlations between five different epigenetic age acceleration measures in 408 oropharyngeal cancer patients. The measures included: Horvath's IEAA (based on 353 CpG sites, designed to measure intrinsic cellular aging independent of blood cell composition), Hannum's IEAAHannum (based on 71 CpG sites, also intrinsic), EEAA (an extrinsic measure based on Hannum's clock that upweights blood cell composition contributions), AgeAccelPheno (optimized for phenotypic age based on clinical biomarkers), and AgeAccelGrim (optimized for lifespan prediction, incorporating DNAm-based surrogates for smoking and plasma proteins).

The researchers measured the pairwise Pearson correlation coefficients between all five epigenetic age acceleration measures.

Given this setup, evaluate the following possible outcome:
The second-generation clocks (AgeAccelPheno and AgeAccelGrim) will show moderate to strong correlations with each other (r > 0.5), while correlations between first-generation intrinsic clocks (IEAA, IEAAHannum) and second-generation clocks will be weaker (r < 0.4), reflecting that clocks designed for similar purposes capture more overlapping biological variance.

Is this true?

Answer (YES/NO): NO